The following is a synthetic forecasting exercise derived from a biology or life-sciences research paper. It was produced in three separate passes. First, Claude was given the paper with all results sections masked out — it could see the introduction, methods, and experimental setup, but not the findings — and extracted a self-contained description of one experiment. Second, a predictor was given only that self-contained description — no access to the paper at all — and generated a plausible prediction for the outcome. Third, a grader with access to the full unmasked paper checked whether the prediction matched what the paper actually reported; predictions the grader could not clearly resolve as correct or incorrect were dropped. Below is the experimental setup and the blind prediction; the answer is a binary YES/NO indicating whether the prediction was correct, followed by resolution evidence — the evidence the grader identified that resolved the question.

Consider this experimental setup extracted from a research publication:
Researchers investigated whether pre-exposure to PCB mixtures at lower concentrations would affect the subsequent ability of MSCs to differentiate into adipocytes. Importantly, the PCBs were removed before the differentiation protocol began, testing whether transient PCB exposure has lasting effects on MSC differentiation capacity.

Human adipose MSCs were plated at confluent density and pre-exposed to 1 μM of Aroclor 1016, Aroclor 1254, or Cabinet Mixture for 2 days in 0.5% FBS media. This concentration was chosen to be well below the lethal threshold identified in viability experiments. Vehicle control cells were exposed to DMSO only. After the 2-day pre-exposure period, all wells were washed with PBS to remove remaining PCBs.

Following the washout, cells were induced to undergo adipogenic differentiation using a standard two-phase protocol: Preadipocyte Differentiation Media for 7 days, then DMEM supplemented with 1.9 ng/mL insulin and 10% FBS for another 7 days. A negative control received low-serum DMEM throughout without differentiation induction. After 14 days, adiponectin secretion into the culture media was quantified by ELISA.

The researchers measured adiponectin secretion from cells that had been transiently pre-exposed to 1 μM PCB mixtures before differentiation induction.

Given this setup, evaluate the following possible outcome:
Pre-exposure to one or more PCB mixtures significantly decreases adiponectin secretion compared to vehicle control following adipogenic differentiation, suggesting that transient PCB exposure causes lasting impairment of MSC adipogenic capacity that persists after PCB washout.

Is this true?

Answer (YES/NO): YES